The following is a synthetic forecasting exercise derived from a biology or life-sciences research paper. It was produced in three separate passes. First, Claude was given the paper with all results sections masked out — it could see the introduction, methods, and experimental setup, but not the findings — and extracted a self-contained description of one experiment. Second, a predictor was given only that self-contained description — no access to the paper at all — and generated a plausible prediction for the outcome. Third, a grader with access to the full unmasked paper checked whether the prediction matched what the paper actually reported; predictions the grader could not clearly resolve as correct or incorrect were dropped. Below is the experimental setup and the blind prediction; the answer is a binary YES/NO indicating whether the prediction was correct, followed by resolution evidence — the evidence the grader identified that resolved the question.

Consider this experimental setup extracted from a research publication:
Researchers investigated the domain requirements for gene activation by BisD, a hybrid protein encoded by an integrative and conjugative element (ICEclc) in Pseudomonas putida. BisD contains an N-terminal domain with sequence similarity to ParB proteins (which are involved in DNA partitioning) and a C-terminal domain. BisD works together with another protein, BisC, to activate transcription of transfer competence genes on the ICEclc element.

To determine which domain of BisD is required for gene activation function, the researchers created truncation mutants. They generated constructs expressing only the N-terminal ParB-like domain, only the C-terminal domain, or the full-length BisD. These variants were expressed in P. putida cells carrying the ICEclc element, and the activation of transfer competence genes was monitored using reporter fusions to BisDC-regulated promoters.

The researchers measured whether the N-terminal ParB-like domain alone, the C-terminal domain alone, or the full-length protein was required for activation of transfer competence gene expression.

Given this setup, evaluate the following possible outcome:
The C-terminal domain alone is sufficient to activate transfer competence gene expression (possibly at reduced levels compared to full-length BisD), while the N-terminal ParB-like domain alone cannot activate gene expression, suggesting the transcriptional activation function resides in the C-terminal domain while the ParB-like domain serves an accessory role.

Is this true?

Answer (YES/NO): YES